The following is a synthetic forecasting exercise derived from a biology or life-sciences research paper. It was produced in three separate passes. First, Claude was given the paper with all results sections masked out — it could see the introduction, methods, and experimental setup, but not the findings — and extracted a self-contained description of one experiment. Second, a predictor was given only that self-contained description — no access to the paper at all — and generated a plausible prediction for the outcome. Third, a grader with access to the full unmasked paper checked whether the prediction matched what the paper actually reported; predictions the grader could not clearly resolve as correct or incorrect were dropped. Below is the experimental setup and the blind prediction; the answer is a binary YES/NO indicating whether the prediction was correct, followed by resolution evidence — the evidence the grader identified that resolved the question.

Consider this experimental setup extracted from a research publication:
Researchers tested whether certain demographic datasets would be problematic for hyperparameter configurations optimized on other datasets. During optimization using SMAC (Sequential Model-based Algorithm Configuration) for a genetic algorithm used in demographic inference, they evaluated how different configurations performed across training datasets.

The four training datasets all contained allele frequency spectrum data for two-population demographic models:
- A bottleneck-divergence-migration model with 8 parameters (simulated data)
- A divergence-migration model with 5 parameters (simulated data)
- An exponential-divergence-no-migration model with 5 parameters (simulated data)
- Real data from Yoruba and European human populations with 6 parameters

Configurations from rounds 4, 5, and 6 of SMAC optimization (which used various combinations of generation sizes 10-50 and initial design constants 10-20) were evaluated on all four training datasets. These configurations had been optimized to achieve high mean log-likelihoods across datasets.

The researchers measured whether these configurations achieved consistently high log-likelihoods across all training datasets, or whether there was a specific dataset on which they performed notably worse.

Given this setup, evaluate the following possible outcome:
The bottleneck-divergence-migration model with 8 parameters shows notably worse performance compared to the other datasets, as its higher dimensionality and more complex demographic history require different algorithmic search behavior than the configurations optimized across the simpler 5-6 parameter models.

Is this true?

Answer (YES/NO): NO